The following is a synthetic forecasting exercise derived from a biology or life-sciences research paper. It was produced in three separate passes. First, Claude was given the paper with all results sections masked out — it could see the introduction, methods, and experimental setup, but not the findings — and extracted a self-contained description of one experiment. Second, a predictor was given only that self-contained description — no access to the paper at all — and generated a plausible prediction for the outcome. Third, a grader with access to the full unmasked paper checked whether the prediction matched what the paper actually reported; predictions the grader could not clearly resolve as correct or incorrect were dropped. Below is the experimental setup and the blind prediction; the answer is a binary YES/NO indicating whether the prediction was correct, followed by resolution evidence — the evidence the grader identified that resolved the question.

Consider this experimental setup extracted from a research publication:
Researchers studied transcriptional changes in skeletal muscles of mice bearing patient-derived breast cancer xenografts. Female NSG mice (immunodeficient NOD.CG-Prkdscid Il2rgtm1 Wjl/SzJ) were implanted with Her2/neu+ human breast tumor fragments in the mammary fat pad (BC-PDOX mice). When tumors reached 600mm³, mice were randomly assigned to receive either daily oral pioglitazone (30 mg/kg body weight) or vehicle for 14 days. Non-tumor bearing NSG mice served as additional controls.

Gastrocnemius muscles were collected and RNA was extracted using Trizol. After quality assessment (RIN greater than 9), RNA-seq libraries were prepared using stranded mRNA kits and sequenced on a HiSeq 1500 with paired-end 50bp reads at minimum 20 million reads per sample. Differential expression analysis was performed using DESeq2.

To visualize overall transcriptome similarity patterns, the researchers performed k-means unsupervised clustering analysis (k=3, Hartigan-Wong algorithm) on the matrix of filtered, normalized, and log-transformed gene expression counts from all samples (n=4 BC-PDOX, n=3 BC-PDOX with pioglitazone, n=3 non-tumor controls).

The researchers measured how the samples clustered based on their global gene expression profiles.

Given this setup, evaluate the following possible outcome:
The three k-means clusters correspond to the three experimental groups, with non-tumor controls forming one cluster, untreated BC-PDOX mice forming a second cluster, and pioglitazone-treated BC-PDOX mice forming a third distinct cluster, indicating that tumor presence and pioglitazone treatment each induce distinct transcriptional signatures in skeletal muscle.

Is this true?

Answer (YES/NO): NO